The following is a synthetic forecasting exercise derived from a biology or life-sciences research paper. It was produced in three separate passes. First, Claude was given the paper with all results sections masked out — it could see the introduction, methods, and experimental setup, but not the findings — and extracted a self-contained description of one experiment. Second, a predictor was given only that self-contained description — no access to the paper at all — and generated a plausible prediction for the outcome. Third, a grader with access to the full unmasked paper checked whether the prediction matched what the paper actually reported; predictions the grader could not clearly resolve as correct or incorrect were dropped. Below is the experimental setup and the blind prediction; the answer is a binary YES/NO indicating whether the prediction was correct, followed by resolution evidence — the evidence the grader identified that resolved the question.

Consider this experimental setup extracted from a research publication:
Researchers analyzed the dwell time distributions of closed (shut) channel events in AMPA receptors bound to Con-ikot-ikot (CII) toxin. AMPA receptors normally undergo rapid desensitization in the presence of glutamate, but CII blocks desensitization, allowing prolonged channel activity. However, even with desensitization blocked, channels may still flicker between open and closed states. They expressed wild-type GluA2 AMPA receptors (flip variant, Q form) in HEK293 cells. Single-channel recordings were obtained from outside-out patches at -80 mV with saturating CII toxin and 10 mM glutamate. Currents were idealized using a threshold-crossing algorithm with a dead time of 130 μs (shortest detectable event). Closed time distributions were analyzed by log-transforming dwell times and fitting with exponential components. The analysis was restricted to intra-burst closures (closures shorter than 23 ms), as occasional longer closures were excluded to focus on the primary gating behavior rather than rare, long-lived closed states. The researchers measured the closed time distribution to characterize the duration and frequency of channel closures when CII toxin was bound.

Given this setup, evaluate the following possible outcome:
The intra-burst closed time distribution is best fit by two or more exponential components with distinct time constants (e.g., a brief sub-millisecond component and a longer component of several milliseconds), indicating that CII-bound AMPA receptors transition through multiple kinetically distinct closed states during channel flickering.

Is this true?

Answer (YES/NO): YES